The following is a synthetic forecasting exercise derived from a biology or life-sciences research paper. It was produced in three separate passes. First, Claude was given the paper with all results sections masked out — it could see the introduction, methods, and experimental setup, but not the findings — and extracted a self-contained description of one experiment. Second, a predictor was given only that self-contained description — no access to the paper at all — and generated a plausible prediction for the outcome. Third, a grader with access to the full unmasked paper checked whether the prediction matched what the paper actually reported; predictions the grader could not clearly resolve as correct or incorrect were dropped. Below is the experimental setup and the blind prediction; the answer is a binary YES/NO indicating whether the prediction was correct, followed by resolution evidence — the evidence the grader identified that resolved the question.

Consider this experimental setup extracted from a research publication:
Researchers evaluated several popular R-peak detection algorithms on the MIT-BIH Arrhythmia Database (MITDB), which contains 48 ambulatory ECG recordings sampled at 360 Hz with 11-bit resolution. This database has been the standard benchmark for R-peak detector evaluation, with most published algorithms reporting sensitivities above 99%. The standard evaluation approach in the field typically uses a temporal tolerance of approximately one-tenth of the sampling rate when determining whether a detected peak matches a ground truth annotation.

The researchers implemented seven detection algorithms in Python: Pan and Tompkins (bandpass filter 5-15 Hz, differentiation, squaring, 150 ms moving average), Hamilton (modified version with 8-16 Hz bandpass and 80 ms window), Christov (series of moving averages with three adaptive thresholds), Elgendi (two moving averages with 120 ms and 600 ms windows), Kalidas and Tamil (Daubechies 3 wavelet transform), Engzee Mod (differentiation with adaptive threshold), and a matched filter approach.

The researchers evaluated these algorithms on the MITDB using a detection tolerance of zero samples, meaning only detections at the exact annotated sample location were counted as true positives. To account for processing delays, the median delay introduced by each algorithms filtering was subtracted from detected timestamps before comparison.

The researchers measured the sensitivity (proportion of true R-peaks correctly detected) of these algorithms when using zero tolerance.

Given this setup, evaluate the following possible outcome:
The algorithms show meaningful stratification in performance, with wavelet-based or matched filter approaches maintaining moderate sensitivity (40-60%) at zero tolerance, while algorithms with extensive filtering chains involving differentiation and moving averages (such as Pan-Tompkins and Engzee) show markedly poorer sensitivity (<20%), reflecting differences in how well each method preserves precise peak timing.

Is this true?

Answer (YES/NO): NO